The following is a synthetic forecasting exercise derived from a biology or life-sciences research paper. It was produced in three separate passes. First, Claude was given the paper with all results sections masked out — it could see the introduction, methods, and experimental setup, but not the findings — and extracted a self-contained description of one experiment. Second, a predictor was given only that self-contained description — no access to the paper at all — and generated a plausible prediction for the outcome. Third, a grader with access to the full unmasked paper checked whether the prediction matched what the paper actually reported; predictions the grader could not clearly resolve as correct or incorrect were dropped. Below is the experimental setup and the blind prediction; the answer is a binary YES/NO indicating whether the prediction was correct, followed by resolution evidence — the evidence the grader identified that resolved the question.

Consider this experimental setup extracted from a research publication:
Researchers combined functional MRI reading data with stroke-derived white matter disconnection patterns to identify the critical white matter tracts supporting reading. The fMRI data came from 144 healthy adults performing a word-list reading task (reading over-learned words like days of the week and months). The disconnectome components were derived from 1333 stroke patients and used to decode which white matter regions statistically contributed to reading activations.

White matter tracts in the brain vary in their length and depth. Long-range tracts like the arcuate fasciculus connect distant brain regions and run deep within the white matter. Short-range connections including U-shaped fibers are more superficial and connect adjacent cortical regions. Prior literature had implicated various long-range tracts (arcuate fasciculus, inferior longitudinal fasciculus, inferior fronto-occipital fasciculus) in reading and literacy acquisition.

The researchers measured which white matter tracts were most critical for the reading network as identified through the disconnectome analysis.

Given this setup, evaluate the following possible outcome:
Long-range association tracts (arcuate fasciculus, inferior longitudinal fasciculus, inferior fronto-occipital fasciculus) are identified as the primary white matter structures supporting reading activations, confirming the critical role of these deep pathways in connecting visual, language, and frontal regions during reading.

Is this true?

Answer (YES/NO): NO